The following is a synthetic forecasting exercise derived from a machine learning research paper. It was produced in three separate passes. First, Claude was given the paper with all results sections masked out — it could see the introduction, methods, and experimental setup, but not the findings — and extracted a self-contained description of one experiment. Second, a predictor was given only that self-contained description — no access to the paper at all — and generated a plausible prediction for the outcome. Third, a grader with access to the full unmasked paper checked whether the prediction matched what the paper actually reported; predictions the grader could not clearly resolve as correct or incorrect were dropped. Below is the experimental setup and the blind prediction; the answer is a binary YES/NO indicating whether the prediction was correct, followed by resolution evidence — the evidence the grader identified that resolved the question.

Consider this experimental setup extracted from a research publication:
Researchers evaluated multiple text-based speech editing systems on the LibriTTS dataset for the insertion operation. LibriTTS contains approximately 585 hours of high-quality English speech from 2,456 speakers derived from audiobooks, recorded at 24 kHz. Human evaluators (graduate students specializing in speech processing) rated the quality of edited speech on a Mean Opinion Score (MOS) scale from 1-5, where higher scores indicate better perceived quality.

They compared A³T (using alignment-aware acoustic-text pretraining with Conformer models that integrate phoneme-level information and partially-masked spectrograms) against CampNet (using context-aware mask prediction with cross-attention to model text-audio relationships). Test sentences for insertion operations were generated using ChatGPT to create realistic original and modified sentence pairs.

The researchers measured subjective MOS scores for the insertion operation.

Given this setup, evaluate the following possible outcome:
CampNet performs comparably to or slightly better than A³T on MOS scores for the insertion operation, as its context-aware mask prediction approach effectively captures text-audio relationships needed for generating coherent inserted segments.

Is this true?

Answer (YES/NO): YES